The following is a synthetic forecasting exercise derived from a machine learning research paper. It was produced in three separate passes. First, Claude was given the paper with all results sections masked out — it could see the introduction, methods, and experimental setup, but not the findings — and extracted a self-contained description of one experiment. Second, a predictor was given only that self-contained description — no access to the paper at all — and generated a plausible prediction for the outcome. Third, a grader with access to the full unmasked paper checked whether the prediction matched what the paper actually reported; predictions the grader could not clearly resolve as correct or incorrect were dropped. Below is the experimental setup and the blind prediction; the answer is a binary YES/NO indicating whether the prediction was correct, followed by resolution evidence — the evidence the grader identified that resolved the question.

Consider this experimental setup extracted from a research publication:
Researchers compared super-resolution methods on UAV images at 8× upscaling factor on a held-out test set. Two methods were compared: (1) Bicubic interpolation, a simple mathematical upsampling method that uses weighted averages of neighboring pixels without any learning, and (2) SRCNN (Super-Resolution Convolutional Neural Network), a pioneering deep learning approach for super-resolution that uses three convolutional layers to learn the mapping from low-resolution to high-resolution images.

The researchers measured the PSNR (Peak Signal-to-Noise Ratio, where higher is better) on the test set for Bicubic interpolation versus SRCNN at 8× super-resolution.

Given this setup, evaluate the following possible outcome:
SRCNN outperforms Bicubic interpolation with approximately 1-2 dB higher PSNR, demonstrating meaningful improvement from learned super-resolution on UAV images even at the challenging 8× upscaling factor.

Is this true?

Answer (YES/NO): NO